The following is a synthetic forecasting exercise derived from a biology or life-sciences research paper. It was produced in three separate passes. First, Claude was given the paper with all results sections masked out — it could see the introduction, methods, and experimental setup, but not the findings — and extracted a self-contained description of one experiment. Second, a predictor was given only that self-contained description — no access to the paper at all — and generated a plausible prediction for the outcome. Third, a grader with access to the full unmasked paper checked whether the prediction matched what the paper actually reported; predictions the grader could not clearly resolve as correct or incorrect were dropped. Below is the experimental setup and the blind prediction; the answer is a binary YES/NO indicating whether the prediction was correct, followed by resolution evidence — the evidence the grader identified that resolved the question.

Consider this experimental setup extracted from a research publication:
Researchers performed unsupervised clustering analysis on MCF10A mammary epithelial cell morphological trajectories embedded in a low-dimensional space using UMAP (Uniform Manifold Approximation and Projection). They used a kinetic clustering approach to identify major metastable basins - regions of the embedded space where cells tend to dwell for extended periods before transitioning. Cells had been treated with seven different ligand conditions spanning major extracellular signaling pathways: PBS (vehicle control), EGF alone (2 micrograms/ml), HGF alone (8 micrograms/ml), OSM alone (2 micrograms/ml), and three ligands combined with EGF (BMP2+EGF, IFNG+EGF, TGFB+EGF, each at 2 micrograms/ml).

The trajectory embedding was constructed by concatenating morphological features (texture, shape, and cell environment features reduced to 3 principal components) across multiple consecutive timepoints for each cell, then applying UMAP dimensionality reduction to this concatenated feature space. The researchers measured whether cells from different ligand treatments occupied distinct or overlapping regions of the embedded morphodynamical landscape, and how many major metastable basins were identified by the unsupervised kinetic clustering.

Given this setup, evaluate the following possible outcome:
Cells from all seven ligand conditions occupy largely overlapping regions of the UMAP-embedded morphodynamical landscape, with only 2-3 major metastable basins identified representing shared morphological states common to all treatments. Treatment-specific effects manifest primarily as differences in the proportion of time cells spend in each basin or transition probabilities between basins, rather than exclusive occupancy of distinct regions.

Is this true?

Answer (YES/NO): NO